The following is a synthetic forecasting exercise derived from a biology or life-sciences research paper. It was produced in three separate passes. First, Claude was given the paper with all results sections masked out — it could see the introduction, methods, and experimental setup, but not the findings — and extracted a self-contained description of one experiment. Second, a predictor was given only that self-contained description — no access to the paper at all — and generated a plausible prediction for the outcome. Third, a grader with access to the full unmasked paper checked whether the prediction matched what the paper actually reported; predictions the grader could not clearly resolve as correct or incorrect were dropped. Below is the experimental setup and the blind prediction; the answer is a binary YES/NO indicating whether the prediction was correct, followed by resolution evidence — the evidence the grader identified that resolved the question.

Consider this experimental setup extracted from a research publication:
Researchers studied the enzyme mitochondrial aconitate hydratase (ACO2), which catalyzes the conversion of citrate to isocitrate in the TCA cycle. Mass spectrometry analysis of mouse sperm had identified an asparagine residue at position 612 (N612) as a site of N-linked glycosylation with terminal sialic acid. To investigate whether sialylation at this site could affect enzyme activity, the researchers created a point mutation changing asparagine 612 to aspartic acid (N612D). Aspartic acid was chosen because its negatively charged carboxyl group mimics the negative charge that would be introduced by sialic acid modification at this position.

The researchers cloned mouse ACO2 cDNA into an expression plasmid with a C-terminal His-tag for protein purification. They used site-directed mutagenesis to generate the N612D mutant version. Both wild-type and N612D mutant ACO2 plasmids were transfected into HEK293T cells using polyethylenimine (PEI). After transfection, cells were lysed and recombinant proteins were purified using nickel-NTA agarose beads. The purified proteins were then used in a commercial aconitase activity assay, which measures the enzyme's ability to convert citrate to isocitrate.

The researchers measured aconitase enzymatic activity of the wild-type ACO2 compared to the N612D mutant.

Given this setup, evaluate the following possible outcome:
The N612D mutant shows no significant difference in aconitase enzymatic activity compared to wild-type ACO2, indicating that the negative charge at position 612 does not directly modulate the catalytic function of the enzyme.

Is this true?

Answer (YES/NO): NO